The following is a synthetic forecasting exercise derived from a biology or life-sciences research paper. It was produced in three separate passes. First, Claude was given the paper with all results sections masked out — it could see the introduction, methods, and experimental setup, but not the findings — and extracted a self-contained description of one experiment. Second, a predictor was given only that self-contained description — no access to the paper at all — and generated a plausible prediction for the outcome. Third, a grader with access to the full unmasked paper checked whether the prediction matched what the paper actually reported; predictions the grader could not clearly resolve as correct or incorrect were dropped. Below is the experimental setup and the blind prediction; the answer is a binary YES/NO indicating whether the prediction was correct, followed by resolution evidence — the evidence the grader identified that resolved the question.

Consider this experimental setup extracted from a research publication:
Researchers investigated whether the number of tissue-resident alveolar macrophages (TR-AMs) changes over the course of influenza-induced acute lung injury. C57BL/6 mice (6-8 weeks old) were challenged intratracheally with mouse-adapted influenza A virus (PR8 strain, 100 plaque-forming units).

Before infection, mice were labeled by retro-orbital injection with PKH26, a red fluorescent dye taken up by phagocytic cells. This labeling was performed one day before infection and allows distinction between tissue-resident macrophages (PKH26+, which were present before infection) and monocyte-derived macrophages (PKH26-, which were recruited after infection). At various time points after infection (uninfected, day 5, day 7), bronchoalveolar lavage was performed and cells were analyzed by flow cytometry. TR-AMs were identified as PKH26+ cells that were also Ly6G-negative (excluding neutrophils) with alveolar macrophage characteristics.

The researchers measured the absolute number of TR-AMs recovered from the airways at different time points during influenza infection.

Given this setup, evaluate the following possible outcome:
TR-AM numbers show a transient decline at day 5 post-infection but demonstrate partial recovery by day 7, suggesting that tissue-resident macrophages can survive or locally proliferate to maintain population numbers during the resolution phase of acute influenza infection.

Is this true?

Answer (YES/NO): NO